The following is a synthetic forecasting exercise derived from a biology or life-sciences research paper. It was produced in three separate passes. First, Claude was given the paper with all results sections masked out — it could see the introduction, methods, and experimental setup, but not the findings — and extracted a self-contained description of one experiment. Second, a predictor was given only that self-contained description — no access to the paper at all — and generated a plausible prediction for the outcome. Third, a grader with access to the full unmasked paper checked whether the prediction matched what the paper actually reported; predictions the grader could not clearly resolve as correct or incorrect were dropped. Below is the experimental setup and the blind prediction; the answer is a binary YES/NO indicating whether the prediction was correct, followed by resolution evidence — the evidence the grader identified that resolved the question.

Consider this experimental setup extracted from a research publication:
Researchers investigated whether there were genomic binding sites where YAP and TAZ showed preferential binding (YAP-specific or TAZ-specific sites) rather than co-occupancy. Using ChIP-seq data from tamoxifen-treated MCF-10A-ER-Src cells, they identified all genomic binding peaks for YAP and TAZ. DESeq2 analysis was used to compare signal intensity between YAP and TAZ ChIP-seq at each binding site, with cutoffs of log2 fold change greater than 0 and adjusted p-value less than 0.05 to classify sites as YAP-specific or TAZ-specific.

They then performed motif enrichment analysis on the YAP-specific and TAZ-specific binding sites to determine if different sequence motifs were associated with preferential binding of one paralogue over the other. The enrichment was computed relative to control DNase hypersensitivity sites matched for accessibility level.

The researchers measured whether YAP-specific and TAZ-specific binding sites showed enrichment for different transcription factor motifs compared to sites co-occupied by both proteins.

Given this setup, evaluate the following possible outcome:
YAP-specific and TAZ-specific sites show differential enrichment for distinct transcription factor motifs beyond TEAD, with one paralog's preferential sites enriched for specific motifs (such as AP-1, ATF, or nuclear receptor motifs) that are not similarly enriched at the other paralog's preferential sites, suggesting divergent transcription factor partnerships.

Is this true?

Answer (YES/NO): NO